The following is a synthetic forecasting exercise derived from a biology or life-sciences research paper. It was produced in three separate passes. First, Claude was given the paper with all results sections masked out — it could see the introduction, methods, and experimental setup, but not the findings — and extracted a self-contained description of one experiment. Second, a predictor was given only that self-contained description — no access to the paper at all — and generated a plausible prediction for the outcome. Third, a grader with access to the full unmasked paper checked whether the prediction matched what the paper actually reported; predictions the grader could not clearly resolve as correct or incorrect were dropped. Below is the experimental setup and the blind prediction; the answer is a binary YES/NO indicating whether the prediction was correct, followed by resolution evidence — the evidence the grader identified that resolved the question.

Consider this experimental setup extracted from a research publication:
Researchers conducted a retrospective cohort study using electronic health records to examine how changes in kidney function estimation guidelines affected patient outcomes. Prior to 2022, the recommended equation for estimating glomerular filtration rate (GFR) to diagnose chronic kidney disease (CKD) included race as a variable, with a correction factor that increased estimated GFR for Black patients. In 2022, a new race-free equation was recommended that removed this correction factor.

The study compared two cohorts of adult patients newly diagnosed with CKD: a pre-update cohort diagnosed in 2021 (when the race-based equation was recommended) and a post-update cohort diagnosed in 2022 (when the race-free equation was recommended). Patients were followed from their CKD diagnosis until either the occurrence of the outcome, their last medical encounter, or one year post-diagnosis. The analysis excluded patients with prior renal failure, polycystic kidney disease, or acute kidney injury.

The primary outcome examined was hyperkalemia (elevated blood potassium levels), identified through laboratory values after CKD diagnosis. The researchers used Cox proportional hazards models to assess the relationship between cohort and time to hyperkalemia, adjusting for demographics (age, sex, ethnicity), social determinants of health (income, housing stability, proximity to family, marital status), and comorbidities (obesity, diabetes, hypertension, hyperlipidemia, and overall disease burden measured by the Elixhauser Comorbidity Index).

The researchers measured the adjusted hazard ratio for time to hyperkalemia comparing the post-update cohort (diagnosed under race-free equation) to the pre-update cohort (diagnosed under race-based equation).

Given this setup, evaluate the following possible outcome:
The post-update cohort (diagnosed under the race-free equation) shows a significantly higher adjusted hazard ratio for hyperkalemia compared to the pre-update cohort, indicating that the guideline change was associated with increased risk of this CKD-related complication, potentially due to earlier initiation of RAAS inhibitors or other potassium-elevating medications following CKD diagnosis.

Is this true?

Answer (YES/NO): NO